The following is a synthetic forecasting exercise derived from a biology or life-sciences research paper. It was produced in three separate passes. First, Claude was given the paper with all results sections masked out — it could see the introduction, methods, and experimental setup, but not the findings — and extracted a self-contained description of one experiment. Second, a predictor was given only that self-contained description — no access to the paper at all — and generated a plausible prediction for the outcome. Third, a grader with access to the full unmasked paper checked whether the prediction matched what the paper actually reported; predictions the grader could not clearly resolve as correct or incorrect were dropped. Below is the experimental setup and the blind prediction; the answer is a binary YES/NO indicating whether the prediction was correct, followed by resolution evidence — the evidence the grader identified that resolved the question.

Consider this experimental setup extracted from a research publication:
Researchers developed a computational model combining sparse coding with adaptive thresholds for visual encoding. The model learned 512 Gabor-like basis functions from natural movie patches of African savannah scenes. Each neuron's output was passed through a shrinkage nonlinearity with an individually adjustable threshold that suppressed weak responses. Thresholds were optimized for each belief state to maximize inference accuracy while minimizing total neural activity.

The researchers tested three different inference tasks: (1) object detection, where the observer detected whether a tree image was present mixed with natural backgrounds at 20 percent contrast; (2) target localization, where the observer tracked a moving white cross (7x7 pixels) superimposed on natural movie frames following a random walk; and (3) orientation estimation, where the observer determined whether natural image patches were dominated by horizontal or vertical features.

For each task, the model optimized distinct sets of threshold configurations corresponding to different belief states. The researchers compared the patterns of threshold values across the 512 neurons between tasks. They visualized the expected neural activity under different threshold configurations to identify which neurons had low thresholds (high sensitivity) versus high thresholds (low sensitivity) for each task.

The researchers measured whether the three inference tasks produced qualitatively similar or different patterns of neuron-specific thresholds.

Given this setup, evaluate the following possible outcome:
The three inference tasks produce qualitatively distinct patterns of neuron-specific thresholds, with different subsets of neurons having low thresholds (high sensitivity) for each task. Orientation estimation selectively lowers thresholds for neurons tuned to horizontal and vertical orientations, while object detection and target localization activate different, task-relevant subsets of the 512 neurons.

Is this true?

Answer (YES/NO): YES